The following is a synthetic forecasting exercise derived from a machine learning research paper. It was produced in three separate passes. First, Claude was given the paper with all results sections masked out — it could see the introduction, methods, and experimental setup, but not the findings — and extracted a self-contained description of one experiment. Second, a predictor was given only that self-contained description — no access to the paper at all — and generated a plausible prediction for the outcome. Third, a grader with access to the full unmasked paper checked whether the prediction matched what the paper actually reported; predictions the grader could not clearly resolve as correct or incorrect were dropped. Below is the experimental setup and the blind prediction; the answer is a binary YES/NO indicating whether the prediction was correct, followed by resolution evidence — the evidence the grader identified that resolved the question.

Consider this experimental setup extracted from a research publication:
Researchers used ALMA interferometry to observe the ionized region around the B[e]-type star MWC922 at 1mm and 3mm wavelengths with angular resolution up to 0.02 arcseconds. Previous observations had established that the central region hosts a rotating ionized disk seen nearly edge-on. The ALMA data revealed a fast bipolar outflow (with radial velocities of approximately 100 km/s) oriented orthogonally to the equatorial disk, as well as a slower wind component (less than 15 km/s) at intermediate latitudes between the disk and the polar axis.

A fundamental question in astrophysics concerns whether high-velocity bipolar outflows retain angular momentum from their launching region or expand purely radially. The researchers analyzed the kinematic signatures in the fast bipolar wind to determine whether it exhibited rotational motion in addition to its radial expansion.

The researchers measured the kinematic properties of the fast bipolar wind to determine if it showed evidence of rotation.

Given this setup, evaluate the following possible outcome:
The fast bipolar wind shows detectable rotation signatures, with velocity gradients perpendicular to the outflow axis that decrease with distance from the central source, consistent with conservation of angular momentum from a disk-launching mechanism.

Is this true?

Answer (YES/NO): NO